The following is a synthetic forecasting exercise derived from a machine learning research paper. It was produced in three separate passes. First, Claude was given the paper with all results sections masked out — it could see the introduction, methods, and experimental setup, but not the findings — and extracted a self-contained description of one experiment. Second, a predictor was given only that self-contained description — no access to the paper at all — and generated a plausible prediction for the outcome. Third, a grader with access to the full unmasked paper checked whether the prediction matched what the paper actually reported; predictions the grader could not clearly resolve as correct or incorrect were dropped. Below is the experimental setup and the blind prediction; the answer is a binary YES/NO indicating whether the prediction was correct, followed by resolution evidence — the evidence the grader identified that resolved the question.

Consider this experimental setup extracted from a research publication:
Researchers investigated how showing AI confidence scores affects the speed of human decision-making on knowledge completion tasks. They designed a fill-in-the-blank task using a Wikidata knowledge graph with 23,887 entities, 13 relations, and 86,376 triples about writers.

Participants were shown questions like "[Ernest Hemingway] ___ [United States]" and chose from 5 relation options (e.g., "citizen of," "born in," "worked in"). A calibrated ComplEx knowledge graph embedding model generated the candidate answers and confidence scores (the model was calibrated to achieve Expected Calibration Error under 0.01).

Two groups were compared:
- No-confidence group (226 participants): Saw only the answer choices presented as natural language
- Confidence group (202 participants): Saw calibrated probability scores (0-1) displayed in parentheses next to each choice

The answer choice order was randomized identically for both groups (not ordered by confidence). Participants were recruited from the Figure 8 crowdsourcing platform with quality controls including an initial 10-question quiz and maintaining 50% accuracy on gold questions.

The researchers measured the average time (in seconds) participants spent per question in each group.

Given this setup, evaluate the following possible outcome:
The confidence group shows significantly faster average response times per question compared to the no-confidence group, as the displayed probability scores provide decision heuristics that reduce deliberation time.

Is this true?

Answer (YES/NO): YES